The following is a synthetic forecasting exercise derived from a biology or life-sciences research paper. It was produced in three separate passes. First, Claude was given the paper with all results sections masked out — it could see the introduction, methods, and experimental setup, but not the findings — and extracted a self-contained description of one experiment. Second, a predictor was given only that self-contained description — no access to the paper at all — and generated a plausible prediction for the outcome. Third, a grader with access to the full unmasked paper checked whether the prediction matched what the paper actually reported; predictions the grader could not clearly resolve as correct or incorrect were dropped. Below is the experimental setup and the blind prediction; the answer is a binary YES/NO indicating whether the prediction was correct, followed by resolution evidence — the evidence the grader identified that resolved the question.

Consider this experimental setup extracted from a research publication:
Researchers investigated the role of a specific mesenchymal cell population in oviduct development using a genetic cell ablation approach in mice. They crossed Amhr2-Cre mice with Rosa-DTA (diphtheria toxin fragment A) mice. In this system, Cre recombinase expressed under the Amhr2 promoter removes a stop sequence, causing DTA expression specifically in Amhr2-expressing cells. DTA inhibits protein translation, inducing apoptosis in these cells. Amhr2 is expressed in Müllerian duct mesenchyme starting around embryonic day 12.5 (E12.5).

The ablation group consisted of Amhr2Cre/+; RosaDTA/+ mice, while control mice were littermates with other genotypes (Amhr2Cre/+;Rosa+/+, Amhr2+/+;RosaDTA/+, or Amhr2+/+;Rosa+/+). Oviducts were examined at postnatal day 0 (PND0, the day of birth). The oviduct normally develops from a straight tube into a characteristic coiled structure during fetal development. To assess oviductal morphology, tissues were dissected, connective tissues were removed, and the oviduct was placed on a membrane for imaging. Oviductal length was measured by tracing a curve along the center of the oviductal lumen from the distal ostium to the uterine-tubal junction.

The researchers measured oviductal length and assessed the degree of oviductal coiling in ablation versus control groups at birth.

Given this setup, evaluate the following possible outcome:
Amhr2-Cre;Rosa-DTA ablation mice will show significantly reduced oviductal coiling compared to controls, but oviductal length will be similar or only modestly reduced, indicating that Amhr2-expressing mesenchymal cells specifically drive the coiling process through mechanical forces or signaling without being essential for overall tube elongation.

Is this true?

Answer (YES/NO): NO